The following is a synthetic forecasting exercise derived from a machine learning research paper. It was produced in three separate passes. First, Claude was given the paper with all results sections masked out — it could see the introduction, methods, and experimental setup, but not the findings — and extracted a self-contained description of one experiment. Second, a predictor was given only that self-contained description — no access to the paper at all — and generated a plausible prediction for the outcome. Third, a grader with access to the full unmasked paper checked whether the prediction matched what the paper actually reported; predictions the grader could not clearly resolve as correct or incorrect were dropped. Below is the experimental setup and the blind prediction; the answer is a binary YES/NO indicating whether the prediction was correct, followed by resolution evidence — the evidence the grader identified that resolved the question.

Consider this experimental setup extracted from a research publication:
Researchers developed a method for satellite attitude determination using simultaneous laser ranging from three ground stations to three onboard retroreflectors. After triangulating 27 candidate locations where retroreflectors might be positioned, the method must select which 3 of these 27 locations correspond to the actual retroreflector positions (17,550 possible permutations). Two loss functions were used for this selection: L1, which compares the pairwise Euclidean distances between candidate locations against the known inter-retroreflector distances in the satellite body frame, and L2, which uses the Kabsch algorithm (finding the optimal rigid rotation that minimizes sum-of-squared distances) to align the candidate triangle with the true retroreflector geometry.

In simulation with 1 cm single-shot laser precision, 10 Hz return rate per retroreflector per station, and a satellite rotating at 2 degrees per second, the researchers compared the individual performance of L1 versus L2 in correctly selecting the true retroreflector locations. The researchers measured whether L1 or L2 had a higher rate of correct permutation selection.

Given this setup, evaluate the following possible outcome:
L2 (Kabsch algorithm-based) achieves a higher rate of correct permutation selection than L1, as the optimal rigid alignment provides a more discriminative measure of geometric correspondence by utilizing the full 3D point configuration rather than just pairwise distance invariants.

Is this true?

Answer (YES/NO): YES